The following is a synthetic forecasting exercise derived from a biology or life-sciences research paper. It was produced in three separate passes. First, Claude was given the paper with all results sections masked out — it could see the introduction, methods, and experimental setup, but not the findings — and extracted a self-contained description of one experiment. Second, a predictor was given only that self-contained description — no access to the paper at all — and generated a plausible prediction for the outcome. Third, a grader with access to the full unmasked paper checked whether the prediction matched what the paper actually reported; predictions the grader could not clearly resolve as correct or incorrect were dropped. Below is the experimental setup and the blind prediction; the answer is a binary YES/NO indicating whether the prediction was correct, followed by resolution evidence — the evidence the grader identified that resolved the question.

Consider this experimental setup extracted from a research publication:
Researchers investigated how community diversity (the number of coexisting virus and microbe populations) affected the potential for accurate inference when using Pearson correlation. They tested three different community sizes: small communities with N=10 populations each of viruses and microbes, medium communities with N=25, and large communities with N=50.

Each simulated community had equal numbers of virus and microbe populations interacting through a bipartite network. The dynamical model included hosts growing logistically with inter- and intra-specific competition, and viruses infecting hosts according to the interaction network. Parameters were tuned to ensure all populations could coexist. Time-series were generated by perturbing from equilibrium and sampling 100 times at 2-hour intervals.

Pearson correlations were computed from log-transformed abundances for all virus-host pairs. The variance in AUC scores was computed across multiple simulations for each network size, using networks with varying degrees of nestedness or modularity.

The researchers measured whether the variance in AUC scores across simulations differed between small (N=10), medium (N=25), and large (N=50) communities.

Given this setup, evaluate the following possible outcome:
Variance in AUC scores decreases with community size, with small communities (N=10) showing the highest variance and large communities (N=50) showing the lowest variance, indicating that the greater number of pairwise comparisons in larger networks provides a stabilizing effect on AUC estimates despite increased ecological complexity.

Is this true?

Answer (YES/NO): YES